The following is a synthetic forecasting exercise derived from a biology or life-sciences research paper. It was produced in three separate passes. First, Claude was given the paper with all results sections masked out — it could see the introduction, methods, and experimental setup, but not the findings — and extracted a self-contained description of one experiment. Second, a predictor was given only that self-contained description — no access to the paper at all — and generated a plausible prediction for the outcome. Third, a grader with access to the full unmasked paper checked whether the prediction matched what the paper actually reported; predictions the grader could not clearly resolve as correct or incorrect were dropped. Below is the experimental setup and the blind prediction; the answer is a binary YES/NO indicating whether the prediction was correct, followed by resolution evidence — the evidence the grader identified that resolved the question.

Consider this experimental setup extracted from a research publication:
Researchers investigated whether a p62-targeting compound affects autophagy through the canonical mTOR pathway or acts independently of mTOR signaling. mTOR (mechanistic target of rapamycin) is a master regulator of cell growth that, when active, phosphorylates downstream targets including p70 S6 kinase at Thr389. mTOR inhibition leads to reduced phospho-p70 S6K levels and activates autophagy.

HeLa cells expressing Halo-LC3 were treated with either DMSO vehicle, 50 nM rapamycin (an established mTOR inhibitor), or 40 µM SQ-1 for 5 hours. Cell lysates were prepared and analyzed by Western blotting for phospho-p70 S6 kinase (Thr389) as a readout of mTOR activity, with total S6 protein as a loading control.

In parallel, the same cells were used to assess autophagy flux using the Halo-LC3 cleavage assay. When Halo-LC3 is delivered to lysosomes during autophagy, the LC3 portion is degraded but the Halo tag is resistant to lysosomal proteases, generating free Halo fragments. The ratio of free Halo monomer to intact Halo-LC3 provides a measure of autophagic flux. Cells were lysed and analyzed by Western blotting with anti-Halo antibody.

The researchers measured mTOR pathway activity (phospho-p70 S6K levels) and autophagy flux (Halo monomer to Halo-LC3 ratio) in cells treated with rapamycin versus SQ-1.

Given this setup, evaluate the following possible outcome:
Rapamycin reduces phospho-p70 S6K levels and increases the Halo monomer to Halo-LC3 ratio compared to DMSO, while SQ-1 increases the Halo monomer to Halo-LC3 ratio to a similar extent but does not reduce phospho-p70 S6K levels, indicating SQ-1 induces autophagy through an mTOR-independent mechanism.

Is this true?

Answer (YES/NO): YES